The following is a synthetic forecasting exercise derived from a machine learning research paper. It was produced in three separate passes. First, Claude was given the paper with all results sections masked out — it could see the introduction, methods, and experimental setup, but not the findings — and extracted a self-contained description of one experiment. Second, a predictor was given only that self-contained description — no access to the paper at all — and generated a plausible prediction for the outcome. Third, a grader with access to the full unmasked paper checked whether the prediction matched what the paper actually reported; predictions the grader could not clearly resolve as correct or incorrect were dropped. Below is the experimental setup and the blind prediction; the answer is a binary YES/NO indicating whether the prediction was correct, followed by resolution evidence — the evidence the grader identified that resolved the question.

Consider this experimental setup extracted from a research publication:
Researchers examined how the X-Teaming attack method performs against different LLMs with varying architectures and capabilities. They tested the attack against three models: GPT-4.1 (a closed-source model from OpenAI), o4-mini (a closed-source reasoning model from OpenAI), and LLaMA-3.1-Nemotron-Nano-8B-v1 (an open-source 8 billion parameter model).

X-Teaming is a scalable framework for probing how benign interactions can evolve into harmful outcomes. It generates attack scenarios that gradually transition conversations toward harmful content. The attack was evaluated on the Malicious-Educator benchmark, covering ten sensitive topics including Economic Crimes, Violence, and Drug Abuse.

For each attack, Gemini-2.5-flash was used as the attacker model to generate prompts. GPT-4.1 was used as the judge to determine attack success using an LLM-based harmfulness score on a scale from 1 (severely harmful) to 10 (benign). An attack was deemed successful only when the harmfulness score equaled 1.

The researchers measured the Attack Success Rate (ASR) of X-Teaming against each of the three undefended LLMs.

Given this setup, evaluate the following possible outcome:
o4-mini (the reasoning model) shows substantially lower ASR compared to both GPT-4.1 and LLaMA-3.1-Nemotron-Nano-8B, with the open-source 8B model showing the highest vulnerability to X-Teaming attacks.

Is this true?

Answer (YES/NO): NO